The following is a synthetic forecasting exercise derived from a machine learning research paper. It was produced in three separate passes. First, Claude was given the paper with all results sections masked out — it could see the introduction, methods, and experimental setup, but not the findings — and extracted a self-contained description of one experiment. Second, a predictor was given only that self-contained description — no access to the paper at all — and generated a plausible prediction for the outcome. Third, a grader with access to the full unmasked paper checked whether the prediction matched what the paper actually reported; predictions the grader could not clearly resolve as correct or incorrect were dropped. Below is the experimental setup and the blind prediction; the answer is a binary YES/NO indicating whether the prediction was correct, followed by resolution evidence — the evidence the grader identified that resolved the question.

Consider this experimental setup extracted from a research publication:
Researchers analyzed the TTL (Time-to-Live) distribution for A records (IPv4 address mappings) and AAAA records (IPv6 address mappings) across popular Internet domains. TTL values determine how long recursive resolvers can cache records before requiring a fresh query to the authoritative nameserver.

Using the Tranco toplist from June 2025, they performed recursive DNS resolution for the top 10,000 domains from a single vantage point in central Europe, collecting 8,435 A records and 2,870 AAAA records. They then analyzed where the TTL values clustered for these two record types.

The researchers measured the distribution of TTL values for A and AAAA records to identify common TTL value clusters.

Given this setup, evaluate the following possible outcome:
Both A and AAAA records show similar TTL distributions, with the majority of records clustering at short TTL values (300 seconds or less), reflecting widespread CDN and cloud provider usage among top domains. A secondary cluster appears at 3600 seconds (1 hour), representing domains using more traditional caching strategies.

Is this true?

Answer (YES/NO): NO